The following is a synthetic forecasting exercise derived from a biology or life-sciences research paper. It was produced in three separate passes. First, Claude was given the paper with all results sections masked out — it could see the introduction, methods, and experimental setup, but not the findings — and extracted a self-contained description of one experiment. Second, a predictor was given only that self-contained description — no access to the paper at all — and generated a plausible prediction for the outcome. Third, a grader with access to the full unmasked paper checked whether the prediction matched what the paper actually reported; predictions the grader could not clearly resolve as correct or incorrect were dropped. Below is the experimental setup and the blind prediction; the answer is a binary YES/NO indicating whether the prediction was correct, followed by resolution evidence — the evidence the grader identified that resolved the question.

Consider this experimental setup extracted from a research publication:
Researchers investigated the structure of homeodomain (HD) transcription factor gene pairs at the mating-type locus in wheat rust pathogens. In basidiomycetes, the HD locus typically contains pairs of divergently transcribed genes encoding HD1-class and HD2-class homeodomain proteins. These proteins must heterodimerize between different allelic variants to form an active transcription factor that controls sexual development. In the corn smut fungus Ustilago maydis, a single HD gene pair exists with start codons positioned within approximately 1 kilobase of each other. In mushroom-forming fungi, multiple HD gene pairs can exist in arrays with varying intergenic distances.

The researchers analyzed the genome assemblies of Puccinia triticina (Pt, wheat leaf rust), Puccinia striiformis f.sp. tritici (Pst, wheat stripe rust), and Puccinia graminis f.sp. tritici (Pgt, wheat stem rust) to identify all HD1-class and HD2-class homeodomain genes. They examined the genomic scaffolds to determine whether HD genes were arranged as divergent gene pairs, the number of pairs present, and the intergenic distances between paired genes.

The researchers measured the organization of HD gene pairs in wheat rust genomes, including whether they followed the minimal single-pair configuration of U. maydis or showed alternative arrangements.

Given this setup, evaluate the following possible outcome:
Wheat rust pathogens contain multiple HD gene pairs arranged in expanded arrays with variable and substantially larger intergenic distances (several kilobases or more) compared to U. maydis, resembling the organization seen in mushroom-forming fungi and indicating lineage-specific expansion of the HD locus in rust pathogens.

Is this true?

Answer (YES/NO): NO